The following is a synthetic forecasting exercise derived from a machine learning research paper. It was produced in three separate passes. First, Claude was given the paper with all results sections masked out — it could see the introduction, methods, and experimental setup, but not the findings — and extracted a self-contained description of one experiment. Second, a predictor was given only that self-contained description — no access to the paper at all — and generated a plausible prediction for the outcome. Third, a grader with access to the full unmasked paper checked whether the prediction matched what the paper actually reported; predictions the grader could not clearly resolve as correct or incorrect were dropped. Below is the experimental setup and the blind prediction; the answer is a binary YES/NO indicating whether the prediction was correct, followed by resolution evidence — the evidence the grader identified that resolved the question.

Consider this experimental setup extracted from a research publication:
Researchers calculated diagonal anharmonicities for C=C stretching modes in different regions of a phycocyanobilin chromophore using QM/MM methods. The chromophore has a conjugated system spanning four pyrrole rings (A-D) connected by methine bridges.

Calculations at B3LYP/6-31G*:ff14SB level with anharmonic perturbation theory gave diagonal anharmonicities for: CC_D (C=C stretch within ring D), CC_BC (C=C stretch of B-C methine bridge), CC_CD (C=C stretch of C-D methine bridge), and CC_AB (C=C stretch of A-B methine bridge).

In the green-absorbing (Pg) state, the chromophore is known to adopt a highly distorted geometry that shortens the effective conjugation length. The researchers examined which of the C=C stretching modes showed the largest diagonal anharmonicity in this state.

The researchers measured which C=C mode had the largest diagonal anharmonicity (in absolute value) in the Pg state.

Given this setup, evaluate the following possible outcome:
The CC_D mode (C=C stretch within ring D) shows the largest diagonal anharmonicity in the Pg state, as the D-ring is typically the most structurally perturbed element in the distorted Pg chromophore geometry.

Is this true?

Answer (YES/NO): YES